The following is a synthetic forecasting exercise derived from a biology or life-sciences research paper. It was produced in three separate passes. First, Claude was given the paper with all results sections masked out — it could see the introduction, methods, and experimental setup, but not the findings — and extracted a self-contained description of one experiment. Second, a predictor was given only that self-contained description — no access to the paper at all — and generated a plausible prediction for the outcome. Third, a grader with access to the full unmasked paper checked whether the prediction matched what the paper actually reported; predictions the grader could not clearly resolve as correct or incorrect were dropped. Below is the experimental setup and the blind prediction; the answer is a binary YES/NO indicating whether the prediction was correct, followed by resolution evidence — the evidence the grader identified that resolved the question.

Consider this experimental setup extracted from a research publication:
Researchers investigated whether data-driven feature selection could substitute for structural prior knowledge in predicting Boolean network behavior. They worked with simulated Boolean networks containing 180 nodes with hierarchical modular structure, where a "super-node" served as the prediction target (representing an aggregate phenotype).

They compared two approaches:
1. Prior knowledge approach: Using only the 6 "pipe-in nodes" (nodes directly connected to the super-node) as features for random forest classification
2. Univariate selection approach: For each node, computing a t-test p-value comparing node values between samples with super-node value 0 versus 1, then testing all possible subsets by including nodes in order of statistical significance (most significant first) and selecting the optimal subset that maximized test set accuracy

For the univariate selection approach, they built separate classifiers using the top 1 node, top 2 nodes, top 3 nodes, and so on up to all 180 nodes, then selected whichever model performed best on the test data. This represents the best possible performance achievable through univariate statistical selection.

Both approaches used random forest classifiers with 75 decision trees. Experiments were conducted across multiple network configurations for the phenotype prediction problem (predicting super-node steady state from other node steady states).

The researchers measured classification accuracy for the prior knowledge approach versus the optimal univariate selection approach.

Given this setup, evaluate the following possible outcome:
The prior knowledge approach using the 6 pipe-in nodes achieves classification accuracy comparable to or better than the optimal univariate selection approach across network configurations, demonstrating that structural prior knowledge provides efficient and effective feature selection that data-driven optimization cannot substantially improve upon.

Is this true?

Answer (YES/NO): YES